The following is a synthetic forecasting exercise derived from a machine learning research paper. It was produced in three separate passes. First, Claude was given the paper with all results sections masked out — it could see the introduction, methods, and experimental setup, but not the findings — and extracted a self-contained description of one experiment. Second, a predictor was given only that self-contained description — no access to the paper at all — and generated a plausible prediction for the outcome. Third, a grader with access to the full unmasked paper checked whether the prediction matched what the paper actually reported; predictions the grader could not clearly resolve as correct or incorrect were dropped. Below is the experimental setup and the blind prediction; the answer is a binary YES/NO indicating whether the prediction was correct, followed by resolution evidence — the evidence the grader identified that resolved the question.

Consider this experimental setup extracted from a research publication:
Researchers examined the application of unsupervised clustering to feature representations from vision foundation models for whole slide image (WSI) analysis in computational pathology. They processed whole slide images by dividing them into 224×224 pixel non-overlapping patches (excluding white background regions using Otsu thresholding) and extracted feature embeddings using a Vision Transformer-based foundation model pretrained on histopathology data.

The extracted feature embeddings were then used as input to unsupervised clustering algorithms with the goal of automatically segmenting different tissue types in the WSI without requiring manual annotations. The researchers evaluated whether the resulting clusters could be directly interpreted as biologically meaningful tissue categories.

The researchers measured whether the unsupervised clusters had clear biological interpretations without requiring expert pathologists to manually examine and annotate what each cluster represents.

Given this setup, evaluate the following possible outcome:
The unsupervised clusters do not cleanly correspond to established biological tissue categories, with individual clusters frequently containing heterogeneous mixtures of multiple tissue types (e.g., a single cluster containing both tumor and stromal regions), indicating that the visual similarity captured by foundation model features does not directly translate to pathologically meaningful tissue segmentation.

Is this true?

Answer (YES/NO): NO